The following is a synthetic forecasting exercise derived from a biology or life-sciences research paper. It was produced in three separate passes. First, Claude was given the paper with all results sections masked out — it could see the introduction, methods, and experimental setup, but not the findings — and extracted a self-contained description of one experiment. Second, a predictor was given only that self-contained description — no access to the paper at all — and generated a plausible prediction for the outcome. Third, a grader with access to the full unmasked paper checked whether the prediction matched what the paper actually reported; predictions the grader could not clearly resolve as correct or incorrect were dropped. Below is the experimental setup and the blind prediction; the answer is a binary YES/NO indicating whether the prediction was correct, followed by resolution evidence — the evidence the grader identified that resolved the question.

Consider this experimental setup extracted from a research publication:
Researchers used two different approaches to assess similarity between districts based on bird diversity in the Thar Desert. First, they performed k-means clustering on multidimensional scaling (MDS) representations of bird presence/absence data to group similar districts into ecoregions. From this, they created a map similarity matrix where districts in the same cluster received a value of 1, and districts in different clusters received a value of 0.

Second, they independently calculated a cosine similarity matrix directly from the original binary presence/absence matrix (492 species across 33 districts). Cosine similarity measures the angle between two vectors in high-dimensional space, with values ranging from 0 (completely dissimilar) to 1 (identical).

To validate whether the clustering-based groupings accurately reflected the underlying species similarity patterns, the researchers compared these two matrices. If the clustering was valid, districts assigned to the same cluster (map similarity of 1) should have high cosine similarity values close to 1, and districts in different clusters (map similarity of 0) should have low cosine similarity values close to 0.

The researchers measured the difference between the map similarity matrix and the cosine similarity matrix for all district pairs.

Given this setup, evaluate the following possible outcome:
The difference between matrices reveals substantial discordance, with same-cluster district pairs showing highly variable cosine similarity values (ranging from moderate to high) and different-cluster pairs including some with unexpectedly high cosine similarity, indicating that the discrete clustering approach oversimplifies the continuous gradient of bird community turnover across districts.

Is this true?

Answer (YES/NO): NO